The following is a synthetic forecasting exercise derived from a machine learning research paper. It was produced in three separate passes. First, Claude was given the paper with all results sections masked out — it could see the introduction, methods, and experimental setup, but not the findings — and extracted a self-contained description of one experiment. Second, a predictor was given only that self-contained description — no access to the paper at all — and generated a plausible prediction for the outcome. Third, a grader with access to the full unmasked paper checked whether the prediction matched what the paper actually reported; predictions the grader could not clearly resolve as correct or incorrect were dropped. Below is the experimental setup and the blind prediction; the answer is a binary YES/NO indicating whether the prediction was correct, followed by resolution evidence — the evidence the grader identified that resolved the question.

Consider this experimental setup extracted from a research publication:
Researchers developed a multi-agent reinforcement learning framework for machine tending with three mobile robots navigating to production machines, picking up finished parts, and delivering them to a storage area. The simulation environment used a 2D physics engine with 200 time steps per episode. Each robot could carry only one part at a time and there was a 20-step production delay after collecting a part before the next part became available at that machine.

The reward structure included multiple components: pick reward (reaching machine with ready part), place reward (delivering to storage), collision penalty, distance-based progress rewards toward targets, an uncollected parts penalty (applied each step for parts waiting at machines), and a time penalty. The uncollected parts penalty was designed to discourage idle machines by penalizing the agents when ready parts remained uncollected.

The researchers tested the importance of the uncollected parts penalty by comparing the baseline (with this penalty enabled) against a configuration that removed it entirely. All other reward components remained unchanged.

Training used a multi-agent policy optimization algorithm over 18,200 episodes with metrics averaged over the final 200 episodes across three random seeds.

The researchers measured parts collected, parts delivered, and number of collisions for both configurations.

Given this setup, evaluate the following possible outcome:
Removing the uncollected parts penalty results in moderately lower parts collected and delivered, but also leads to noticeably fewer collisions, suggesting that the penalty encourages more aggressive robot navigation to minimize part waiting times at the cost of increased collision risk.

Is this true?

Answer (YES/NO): NO